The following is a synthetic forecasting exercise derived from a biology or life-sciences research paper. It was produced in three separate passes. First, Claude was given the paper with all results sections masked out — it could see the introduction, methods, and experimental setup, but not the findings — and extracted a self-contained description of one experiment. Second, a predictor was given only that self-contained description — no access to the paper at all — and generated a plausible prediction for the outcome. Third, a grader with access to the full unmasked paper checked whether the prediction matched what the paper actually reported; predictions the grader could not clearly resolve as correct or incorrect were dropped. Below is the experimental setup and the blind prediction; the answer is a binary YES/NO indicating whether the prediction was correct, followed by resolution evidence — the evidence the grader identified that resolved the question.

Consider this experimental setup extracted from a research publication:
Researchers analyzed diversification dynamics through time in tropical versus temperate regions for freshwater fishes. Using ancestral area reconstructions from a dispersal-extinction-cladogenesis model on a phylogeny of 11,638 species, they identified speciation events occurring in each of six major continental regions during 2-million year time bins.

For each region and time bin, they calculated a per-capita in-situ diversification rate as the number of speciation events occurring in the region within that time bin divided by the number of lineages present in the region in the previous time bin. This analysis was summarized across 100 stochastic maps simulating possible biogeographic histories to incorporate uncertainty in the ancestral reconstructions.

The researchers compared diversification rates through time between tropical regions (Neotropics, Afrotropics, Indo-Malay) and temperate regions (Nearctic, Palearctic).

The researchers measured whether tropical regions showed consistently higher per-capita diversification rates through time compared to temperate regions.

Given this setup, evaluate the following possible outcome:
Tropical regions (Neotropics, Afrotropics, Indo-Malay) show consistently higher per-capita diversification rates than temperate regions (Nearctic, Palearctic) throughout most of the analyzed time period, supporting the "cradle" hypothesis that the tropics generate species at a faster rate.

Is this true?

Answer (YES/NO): NO